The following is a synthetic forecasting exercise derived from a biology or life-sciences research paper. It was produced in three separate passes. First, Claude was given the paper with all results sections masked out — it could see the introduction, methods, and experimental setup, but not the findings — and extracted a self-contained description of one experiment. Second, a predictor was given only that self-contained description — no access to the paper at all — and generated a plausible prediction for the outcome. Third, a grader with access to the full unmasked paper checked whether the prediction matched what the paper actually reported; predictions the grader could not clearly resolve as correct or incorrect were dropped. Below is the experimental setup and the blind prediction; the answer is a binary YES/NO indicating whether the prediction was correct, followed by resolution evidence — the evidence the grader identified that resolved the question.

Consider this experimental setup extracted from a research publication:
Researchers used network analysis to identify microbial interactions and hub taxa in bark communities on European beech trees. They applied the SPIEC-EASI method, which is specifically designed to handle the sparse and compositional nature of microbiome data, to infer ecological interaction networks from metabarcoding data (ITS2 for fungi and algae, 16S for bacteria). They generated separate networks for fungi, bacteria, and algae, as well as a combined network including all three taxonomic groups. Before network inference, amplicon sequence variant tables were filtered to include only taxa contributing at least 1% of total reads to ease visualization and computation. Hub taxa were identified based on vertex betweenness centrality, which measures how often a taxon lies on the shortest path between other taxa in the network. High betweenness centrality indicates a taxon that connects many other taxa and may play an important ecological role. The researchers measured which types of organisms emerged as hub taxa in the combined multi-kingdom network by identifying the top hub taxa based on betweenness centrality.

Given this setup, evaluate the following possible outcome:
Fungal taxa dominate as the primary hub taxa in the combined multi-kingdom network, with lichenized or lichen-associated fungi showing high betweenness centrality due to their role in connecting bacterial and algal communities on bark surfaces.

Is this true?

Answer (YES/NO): NO